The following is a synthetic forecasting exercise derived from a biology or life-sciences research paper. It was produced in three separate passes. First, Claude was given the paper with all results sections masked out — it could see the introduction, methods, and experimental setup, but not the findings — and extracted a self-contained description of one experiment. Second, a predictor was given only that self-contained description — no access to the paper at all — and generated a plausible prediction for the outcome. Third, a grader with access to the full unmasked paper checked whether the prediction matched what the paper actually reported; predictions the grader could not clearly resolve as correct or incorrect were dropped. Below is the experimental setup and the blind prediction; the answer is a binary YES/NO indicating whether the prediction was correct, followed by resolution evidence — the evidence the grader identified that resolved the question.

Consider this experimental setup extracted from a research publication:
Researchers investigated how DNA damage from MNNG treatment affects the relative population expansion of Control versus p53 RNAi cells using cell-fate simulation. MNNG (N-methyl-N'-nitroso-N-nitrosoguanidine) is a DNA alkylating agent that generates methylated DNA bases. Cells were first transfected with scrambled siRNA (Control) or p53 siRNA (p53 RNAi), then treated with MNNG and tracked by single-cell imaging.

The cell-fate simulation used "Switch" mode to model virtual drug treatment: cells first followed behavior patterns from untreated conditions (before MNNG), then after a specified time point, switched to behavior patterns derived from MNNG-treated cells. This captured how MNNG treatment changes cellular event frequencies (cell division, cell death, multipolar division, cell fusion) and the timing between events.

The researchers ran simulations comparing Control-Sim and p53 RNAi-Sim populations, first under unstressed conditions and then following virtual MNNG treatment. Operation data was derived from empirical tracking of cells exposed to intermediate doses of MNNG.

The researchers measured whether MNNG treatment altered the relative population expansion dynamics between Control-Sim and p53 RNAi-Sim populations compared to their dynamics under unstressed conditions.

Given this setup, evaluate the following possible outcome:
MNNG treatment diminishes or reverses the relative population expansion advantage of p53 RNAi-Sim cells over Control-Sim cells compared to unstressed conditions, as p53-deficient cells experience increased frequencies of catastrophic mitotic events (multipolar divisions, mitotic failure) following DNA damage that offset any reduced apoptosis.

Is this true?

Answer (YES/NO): NO